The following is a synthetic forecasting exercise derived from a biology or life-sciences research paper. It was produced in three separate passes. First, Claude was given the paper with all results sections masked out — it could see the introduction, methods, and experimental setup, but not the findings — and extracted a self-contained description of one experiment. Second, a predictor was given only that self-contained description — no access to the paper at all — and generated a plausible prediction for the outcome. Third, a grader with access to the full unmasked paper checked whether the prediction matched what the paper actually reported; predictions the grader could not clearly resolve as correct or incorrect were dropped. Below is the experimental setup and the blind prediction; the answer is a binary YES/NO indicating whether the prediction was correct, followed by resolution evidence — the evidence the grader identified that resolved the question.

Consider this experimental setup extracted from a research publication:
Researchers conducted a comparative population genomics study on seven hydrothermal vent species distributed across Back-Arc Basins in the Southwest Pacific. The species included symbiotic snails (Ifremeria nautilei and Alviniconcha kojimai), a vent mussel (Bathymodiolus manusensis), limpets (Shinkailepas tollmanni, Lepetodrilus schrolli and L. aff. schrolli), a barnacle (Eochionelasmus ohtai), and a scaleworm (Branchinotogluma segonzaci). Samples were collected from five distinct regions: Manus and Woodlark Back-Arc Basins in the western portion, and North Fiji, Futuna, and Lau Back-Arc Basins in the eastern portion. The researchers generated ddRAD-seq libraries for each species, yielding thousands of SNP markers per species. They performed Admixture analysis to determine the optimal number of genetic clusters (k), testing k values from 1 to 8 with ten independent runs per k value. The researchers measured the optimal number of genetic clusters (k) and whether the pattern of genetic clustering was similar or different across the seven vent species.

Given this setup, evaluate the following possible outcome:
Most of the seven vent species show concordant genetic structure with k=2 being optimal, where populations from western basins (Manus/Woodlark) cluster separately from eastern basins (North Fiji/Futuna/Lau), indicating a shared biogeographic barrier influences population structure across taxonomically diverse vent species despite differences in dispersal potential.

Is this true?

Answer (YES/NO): YES